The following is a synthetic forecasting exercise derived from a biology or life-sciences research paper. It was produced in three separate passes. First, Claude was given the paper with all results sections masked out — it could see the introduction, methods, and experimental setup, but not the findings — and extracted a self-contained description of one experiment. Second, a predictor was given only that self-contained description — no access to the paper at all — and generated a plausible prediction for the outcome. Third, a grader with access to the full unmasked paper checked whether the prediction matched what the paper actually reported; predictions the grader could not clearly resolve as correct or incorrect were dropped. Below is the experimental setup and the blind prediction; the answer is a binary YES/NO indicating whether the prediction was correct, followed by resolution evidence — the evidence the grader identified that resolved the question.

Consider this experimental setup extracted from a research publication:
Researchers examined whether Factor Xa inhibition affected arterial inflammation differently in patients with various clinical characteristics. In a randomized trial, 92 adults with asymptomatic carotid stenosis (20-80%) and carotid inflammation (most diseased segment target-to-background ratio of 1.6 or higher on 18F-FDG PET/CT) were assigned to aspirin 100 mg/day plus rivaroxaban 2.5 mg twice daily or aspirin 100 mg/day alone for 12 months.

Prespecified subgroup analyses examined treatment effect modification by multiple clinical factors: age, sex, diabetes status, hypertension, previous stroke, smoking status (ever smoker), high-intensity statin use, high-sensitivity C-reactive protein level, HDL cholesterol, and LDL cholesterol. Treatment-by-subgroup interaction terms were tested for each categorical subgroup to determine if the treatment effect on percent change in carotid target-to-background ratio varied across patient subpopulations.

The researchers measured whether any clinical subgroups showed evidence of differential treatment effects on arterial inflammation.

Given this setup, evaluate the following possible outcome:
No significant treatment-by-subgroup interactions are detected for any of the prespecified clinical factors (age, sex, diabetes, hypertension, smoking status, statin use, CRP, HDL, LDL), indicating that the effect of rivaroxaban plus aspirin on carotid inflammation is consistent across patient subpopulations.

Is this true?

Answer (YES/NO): YES